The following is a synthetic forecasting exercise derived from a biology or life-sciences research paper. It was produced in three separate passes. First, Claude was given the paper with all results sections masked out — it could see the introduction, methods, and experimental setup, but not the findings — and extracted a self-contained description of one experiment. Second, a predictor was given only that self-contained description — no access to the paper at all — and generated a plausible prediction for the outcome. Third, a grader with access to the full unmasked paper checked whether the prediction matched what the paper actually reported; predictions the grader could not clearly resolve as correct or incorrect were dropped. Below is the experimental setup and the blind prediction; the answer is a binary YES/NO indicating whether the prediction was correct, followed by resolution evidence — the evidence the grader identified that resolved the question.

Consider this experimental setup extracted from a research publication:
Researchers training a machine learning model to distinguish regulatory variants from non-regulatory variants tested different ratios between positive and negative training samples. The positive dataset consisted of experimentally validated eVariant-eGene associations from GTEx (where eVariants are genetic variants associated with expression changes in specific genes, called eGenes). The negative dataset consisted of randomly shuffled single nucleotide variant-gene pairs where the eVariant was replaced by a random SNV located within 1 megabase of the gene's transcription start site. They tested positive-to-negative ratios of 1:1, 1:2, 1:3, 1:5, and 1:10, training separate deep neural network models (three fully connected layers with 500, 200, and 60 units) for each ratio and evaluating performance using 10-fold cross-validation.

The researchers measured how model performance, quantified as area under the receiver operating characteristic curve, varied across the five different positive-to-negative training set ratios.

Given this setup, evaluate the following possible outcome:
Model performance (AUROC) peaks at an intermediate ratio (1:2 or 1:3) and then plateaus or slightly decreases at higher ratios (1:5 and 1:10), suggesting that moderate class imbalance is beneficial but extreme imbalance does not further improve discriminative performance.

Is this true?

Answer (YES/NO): NO